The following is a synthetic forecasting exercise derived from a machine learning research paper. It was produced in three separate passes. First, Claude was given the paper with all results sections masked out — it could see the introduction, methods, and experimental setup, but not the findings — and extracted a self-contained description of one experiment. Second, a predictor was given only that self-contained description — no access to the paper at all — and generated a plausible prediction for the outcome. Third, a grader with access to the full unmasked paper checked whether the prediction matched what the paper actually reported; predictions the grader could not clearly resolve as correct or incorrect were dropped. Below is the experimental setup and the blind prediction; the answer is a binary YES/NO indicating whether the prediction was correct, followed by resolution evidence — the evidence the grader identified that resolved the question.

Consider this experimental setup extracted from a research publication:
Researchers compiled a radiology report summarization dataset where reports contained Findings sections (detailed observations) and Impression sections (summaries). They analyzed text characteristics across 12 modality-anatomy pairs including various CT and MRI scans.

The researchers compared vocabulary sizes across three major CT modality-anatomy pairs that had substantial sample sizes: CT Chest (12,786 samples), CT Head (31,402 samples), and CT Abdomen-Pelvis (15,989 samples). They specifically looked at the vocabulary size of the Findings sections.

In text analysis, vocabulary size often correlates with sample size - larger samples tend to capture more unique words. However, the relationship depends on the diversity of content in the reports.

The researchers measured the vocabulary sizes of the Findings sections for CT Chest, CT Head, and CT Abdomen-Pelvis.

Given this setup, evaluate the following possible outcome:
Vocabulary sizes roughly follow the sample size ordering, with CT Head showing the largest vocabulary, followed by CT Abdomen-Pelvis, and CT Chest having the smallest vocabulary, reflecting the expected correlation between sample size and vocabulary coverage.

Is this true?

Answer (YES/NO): NO